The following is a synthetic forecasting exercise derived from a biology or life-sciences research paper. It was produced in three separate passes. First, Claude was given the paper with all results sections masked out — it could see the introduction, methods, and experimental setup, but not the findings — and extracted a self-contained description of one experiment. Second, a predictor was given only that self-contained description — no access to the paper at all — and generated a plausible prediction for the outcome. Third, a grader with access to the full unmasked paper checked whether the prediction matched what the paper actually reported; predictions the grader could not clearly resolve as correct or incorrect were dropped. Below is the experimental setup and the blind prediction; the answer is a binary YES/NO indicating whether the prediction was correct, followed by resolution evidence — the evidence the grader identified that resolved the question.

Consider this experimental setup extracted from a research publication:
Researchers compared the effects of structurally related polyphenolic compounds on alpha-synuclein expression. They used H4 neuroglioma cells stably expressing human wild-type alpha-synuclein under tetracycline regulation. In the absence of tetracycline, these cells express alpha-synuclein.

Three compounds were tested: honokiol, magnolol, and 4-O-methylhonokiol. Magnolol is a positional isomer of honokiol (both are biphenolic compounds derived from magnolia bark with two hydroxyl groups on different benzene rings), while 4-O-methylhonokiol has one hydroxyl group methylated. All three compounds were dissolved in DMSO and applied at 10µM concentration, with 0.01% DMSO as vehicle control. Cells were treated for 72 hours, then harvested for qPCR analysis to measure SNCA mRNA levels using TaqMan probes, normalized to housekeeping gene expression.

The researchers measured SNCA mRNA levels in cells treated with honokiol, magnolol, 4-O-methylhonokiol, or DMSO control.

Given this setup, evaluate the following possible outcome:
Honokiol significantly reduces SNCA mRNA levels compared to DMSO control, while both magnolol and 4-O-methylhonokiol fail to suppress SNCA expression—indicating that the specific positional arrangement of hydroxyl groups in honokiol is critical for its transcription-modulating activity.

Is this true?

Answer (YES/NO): YES